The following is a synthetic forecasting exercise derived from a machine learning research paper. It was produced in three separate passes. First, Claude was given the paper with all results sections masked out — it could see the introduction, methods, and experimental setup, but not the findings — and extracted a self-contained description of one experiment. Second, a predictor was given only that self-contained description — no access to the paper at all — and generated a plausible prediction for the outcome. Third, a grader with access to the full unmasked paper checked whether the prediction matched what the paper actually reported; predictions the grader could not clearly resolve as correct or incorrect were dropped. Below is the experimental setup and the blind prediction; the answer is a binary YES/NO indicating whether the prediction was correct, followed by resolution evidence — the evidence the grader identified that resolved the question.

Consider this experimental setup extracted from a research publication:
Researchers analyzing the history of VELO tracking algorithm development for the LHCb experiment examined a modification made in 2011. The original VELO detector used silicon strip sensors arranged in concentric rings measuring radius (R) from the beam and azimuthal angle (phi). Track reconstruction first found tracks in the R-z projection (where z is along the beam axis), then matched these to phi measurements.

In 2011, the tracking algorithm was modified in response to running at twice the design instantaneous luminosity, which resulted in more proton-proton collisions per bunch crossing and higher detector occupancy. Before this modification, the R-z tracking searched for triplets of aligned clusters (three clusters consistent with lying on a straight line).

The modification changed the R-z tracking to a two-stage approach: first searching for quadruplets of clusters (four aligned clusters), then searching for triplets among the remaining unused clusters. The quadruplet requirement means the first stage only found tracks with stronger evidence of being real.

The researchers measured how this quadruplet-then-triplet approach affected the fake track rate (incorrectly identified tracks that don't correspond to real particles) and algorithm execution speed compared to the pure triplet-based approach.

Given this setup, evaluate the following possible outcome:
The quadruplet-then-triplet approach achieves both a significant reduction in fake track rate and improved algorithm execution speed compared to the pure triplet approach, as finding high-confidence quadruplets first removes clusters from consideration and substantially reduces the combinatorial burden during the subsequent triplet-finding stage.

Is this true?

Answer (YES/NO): YES